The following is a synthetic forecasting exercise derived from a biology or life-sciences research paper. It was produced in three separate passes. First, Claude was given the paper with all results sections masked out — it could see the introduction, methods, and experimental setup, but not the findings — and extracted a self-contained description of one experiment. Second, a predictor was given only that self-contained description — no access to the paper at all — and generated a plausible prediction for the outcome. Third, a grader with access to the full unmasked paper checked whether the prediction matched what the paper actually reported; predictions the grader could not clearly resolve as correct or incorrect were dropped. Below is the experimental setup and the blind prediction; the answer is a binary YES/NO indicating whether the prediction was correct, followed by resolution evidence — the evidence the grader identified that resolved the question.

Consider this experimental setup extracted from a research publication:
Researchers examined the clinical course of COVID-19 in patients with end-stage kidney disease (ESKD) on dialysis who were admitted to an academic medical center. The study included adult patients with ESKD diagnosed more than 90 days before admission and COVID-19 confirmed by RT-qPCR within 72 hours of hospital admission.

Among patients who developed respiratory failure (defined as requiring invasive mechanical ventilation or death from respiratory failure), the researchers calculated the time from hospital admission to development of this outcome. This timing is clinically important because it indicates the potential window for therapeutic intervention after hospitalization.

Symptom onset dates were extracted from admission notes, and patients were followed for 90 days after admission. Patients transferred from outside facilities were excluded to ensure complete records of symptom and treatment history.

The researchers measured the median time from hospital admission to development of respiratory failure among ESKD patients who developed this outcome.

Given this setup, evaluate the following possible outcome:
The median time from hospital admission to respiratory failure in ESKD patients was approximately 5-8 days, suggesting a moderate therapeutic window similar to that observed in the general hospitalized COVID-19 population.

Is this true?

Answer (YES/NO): NO